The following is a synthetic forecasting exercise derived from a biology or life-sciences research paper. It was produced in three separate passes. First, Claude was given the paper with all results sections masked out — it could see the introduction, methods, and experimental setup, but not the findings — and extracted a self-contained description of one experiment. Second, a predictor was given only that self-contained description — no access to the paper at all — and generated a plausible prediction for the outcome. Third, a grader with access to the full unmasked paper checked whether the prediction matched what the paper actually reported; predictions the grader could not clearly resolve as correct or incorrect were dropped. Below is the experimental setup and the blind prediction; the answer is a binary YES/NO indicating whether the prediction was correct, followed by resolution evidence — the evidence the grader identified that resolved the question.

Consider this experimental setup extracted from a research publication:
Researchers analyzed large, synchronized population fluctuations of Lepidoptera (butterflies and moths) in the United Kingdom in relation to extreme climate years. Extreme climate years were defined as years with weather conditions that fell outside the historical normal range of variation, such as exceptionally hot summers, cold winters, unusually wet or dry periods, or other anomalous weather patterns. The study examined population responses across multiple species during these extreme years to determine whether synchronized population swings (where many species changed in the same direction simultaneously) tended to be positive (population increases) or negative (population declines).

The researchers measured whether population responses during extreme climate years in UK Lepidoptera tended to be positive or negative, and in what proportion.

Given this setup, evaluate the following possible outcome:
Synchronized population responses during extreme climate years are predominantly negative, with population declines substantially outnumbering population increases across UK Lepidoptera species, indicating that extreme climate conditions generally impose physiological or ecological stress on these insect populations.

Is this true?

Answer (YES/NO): YES